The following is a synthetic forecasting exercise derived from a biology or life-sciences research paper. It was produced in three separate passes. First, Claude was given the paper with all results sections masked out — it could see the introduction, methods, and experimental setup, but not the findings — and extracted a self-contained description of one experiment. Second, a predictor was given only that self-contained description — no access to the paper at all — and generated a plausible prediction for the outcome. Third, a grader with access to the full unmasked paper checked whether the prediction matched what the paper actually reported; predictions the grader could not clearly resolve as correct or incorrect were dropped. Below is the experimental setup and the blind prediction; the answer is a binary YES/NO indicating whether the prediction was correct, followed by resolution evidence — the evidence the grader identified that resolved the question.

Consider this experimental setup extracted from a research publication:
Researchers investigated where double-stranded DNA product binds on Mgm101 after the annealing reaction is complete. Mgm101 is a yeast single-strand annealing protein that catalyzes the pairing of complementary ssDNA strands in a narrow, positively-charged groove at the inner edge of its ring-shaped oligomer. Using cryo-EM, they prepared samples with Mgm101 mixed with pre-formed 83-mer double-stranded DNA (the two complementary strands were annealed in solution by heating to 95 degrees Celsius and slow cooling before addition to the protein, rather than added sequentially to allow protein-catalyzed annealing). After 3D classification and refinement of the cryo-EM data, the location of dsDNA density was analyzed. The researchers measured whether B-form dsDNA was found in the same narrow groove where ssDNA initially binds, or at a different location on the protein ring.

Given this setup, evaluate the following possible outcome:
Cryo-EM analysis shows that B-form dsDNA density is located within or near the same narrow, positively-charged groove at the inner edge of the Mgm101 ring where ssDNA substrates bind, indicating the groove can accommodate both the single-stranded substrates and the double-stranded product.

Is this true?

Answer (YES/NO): NO